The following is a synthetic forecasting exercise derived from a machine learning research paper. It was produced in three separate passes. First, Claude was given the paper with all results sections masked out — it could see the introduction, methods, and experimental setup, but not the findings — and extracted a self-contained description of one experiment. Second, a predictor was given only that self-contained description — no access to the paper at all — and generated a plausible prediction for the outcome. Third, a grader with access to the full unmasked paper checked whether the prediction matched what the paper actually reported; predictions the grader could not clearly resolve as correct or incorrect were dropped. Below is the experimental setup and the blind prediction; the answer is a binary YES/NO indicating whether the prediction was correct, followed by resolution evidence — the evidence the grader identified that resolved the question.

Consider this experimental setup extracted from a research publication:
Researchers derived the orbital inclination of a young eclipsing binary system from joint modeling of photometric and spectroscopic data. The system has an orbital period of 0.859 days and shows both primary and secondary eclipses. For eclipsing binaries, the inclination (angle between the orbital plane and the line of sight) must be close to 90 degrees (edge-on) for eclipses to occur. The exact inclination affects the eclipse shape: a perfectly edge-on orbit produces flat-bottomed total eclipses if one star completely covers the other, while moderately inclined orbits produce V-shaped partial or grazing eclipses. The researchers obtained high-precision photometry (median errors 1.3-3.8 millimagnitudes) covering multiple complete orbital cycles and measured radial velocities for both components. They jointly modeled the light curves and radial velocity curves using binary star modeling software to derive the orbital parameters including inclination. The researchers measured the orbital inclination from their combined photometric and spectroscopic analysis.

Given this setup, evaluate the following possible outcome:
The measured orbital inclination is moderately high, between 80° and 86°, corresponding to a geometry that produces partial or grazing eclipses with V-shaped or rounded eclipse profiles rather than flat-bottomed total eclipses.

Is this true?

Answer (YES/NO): NO